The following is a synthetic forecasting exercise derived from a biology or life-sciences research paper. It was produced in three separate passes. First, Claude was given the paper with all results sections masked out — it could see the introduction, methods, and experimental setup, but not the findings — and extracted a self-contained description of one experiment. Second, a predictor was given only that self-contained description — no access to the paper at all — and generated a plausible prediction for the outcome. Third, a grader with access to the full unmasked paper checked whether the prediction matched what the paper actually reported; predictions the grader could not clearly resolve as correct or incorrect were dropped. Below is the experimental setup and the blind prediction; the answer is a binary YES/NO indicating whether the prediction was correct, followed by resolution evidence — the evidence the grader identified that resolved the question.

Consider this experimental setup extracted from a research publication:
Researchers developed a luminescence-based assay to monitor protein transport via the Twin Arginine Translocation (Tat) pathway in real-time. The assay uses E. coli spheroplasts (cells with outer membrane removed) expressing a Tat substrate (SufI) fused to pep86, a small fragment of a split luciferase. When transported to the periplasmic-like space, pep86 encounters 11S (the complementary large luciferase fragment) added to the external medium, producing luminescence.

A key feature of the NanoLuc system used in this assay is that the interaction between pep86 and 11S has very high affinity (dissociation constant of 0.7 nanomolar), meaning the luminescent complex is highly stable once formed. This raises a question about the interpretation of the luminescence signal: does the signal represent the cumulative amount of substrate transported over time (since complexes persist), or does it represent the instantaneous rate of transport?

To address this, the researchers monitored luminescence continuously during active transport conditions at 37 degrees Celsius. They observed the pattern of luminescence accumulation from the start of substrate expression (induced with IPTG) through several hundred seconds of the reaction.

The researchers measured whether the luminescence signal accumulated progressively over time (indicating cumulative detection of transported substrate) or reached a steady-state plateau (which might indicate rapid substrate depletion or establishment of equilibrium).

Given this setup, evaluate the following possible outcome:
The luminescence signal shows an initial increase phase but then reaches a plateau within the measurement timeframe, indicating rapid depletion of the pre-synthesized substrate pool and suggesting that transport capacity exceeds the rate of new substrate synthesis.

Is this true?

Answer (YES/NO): NO